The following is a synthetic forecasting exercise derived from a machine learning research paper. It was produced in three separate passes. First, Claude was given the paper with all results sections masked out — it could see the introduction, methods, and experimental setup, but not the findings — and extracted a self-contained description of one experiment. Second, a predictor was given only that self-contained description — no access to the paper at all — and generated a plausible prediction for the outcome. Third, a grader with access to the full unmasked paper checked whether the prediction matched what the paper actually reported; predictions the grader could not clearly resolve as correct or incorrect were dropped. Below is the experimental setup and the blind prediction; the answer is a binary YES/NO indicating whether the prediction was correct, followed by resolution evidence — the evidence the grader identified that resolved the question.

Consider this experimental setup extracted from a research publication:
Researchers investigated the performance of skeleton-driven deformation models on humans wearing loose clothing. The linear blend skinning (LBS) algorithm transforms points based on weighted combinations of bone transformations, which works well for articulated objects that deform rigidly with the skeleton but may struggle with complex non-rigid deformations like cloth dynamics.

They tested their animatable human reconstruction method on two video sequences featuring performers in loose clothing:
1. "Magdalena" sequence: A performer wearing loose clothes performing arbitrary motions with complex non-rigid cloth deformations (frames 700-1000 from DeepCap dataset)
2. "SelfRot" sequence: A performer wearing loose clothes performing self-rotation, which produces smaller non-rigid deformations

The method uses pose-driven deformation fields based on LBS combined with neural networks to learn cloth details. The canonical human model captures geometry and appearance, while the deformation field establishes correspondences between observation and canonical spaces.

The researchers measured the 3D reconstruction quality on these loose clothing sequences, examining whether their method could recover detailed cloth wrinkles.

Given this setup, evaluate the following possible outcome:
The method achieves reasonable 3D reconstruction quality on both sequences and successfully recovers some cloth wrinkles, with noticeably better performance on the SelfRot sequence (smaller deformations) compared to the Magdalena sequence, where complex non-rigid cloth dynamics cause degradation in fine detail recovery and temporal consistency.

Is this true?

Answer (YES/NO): NO